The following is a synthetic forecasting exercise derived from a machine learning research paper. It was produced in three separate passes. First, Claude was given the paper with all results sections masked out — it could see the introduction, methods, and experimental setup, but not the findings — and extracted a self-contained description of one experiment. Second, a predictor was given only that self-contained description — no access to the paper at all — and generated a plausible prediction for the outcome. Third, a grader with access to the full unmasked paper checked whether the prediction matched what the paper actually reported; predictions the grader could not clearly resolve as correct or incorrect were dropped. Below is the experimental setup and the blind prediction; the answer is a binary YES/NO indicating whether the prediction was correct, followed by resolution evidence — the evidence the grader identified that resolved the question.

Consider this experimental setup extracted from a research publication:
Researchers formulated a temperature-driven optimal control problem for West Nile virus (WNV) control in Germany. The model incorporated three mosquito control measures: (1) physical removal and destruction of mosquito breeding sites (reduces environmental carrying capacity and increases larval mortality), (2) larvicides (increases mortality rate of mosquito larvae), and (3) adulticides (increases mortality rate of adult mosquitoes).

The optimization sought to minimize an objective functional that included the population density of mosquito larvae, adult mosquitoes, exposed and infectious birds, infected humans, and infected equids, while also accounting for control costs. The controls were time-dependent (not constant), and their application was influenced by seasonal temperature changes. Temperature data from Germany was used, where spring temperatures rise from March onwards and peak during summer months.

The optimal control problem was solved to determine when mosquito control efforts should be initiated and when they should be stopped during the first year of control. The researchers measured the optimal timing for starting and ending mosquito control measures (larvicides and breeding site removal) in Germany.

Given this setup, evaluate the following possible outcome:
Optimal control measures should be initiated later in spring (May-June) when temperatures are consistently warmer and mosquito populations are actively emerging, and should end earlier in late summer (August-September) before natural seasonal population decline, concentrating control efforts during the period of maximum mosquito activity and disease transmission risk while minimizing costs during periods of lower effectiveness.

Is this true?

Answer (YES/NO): NO